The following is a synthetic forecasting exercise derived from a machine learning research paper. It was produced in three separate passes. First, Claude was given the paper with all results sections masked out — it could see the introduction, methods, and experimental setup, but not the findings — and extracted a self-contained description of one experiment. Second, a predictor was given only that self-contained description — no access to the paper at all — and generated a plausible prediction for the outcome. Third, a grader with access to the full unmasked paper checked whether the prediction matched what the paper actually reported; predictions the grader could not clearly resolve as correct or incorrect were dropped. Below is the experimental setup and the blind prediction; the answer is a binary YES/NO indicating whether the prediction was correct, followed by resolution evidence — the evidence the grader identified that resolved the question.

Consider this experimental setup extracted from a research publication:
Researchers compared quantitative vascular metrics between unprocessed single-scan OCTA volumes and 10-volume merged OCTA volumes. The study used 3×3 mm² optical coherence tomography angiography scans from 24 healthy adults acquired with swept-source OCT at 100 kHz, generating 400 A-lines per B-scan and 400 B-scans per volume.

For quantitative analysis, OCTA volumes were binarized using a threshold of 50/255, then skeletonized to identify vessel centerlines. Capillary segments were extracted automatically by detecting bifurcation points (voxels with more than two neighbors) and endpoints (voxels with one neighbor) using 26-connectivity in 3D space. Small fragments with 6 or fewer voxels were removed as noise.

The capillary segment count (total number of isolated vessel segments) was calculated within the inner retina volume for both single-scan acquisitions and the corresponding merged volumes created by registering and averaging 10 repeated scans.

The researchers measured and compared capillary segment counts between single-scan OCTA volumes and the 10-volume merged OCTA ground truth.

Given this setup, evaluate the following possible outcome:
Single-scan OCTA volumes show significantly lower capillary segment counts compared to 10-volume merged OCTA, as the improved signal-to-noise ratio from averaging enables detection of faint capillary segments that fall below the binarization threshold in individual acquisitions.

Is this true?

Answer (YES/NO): YES